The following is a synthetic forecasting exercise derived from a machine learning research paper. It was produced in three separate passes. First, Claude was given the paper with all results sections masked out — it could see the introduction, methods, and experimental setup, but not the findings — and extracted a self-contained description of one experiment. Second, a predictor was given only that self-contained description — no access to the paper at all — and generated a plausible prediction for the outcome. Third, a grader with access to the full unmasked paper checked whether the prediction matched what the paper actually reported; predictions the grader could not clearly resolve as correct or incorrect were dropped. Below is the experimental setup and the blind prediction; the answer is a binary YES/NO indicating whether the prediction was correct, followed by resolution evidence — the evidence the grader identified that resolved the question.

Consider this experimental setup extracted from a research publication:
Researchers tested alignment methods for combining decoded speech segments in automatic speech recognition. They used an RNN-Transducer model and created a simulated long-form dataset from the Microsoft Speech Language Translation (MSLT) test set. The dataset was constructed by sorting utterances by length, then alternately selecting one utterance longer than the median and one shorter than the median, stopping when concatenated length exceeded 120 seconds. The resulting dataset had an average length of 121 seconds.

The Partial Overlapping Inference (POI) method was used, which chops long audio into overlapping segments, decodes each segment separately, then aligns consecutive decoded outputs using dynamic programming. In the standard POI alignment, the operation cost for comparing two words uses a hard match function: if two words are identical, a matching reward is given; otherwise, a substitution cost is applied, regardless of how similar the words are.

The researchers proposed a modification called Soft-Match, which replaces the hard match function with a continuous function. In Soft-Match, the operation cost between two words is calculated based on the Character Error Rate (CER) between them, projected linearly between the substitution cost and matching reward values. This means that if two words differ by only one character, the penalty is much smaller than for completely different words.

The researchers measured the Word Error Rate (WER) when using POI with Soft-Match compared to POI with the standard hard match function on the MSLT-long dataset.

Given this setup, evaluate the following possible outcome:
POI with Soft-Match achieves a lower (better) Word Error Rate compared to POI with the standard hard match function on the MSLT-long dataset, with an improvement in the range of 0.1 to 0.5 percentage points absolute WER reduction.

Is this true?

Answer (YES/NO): NO